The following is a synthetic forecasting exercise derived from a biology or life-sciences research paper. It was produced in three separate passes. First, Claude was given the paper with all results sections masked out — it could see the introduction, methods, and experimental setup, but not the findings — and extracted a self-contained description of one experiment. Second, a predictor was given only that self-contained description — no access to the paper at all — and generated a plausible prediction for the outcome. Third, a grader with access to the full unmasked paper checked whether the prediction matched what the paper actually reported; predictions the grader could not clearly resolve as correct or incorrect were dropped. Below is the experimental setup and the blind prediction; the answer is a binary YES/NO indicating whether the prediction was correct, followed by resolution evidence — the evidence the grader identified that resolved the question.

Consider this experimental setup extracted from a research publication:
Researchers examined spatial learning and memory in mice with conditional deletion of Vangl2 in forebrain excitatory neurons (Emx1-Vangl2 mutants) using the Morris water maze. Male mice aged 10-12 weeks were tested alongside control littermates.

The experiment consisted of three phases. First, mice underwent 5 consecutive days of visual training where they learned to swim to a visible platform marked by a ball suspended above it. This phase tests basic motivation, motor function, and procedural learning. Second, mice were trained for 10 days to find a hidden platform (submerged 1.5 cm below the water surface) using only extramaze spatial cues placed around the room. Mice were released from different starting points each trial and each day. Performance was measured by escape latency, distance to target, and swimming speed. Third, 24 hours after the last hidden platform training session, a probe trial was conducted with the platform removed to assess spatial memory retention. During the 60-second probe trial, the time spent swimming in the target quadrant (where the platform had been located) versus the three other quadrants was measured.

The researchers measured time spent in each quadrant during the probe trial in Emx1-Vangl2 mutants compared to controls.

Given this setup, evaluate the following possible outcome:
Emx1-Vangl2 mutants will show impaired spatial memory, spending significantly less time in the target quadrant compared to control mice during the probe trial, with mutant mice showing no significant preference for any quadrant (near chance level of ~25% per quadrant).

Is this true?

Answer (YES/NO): NO